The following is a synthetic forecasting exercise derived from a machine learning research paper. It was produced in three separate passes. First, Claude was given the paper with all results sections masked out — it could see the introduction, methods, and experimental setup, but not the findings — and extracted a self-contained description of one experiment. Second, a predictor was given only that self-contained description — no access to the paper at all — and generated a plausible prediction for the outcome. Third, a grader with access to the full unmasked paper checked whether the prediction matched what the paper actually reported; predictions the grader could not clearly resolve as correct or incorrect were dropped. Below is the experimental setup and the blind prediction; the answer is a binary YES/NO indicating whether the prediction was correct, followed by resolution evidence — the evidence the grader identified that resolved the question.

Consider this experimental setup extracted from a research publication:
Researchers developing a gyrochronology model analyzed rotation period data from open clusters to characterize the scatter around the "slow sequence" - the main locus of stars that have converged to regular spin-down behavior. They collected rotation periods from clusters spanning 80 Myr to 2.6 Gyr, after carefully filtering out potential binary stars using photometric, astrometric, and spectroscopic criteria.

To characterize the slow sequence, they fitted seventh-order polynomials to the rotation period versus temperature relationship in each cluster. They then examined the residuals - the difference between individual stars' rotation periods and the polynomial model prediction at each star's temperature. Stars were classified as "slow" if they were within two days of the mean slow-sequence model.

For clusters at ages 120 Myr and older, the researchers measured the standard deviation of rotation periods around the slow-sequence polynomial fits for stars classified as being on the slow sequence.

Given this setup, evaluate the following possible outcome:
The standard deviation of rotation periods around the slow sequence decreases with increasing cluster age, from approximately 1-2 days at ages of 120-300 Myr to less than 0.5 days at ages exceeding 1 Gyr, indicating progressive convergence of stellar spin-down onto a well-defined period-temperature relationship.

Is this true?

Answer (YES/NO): NO